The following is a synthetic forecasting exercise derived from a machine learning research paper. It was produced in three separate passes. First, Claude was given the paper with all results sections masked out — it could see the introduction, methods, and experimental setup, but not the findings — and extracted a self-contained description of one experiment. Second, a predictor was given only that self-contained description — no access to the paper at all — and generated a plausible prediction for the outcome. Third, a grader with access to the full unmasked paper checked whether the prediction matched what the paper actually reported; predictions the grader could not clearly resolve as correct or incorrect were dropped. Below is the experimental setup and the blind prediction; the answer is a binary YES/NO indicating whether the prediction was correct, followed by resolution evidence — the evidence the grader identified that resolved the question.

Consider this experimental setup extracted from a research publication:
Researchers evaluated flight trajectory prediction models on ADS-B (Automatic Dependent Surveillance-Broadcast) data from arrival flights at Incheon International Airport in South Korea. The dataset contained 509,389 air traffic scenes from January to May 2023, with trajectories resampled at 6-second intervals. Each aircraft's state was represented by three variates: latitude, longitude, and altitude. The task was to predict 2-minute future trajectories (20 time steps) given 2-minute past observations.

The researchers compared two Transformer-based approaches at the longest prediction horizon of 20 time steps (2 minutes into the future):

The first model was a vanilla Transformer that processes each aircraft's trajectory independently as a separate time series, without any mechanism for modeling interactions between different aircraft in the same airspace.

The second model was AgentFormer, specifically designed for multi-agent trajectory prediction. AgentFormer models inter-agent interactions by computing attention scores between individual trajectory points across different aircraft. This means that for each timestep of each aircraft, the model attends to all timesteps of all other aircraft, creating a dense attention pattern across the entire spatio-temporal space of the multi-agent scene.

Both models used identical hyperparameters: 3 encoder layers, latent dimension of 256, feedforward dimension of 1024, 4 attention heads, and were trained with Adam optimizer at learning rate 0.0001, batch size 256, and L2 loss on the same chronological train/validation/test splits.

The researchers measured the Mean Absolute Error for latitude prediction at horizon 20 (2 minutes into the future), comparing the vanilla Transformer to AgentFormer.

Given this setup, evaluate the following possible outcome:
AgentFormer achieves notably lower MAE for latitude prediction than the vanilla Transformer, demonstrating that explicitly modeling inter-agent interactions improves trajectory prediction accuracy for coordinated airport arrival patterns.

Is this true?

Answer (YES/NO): YES